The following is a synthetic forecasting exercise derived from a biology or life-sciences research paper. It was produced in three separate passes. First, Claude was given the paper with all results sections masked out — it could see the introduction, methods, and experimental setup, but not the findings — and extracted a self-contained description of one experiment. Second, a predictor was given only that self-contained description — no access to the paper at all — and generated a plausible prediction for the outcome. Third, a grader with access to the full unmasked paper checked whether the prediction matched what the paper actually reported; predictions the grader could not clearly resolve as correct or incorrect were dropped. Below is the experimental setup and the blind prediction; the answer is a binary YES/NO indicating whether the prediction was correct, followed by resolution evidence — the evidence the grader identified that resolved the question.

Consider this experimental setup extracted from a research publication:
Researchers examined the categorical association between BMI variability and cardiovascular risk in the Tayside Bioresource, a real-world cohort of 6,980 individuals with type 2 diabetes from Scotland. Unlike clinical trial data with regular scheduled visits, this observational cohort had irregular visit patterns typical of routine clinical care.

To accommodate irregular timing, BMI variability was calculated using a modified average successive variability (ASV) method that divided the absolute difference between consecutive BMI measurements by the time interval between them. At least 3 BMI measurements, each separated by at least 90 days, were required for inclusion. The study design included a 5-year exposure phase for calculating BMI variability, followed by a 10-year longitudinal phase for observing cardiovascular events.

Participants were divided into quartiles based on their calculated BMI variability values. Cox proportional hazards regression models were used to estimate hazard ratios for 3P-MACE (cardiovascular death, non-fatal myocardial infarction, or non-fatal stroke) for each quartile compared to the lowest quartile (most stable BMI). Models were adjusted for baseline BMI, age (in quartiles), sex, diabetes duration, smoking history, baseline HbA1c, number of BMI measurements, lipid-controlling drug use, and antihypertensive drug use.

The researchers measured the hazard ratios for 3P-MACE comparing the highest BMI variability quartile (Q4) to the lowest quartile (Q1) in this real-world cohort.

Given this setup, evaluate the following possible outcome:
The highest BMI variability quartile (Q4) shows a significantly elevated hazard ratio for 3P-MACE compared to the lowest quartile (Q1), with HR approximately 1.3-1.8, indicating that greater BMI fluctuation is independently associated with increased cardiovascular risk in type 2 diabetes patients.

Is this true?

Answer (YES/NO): YES